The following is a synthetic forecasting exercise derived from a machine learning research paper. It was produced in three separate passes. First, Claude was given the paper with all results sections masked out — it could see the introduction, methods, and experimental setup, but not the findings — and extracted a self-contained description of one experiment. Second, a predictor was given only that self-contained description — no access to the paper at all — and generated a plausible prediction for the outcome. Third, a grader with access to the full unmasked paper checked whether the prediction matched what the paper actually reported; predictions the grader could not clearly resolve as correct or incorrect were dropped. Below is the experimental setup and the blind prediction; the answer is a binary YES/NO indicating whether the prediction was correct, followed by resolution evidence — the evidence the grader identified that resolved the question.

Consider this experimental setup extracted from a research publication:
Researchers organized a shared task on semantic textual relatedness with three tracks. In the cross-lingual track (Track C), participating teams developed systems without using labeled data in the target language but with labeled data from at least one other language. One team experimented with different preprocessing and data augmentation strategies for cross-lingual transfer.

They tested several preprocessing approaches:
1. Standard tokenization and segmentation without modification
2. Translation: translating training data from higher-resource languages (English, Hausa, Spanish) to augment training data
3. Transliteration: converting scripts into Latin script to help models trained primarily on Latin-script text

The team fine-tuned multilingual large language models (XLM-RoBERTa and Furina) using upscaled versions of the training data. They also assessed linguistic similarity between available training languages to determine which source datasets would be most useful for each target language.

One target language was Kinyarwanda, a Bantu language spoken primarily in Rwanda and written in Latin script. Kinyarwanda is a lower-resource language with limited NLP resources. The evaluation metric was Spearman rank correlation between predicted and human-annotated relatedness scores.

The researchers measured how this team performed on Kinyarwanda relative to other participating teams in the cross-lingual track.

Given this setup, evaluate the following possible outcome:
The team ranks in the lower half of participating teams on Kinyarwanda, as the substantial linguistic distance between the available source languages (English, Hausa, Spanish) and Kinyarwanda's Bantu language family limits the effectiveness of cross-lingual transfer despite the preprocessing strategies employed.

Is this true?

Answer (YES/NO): NO